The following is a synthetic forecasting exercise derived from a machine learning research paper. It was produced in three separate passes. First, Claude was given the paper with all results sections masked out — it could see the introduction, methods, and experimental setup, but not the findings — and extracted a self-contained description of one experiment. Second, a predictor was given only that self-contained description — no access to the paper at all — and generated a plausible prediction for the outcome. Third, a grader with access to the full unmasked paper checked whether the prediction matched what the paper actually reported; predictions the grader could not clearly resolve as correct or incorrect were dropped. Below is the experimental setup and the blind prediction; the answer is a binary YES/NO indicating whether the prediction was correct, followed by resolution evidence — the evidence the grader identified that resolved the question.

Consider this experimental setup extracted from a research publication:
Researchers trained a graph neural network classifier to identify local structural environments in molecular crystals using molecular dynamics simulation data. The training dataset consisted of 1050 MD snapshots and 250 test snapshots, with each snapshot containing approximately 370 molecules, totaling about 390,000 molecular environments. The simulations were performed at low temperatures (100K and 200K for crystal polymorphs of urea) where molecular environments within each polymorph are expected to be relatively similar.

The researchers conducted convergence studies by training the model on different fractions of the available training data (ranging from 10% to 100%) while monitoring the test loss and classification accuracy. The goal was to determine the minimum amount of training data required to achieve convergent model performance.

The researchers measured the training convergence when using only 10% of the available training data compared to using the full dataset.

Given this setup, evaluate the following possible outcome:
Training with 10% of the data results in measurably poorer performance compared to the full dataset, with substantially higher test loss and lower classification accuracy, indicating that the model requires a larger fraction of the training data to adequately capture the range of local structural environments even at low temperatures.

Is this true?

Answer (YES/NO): NO